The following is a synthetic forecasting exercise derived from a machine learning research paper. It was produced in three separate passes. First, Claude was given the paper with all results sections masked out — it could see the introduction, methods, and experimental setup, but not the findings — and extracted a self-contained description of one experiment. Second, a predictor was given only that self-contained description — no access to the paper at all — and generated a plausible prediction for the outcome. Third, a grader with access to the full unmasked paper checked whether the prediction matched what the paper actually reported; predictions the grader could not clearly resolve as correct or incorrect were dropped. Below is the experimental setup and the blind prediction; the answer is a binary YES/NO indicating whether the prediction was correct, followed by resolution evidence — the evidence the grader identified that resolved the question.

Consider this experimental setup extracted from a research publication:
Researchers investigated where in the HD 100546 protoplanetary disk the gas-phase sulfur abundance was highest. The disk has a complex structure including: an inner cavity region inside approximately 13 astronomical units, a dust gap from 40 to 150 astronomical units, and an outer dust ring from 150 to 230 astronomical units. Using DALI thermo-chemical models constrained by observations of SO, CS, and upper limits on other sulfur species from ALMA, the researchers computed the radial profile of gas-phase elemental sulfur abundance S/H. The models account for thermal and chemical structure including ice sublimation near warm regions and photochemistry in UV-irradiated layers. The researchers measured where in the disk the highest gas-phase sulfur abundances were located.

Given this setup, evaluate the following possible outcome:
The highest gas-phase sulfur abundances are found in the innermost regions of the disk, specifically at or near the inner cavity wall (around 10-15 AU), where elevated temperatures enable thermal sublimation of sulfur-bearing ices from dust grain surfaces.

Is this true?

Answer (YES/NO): NO